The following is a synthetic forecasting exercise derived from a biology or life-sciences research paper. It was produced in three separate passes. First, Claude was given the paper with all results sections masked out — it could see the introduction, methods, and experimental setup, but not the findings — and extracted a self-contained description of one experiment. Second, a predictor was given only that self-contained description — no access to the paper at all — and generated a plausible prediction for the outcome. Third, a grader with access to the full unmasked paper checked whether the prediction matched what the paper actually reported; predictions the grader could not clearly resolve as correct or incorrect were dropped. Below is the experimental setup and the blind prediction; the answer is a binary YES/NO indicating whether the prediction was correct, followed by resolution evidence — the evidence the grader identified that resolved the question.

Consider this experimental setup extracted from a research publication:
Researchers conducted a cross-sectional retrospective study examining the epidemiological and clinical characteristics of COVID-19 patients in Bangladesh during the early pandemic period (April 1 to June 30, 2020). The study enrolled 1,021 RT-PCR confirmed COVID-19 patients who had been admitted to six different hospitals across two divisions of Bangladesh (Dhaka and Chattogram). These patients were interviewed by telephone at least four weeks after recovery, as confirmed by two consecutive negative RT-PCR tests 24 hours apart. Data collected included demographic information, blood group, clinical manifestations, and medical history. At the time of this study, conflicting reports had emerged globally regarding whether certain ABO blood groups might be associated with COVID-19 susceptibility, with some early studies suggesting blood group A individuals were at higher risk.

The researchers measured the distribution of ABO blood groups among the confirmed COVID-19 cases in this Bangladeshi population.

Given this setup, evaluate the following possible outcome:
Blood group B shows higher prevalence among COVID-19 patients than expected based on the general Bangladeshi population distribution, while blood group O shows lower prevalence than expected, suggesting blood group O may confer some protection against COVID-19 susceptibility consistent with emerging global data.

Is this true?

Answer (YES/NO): NO